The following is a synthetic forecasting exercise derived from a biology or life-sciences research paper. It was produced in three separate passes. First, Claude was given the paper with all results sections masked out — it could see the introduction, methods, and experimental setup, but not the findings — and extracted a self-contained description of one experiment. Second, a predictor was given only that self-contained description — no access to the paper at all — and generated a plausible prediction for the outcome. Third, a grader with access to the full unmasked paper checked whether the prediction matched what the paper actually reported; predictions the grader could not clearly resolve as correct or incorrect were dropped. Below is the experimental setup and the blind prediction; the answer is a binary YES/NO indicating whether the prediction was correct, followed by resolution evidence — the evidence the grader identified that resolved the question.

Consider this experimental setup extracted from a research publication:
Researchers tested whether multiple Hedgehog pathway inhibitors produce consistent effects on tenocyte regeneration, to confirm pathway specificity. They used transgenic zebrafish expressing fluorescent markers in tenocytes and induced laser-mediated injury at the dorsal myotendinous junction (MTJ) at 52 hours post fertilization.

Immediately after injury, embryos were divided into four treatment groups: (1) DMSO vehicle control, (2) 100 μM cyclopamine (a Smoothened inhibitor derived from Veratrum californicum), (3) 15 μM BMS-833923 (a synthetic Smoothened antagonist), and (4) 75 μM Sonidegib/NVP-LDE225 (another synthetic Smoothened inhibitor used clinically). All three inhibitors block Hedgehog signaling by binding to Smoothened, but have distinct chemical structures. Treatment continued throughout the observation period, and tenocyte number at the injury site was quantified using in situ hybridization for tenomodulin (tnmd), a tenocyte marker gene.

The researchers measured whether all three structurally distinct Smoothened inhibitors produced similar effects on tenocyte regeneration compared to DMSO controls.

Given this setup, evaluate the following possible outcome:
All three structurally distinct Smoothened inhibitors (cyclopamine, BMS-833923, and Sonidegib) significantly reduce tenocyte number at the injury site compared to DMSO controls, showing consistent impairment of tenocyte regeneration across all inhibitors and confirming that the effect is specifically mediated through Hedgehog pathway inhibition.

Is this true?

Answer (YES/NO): YES